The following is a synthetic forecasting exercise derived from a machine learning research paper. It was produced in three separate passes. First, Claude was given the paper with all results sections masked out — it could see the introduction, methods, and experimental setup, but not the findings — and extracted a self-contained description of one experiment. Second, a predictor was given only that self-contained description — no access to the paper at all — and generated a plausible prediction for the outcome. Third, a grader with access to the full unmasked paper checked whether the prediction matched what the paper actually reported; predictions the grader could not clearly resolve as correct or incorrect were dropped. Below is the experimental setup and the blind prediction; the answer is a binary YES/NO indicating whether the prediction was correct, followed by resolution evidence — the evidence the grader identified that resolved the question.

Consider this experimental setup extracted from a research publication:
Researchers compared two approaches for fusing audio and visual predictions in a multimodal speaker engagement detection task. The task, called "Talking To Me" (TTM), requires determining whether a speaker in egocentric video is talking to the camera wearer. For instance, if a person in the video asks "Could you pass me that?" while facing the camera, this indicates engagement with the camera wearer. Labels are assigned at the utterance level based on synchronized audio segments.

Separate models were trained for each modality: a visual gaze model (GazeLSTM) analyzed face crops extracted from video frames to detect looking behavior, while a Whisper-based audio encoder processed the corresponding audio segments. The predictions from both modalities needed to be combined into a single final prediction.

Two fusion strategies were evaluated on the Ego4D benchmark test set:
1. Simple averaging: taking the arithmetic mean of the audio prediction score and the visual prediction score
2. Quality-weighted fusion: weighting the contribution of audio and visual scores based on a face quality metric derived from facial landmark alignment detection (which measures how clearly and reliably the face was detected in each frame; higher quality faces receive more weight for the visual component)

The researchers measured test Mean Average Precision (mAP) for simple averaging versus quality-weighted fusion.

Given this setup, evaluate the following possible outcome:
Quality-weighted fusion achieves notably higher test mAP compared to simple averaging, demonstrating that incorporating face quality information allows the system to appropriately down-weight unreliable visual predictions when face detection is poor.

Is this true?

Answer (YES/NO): NO